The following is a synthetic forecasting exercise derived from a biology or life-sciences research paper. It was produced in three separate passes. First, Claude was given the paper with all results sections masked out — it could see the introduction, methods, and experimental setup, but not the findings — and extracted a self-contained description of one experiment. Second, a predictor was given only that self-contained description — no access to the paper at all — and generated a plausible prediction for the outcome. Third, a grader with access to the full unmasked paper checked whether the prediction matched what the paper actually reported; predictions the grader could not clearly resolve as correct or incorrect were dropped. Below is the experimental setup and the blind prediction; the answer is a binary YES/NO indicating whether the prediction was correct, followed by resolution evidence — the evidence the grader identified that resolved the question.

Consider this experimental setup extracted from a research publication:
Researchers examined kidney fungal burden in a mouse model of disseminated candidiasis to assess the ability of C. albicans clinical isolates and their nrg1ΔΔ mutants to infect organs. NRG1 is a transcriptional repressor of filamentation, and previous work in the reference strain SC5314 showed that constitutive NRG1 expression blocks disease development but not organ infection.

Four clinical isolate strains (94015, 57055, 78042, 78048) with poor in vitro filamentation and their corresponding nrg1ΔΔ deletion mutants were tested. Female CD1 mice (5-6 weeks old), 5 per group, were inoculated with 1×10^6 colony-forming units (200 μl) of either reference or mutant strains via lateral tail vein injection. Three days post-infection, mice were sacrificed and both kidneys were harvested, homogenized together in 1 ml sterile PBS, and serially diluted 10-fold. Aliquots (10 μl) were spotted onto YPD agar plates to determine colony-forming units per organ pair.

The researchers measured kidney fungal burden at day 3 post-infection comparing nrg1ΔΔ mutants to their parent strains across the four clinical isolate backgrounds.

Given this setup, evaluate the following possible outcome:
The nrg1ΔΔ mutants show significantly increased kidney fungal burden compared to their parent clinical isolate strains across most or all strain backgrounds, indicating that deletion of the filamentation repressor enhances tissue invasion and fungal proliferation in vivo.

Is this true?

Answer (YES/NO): NO